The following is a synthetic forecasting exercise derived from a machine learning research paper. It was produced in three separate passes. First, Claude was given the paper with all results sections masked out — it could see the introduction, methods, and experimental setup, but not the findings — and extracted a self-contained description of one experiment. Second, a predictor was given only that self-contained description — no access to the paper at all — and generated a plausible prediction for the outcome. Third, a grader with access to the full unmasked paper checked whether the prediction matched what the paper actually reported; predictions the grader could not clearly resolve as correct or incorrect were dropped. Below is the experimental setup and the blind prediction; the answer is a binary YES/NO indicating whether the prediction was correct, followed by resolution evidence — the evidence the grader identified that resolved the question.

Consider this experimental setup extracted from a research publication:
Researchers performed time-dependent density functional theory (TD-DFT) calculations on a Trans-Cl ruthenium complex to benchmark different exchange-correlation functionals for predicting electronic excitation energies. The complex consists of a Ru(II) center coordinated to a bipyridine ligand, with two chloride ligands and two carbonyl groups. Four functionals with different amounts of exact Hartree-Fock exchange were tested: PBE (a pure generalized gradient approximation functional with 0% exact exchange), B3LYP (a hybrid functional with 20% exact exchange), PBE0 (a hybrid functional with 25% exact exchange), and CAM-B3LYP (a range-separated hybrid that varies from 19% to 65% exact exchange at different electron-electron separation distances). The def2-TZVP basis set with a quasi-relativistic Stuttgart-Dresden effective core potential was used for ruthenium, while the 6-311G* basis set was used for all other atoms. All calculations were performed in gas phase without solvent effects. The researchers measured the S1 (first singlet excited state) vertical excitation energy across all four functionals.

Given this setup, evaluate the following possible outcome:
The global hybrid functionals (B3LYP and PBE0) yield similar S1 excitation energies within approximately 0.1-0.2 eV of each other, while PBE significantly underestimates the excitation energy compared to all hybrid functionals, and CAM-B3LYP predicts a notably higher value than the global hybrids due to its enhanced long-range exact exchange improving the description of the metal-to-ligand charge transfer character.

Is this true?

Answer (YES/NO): NO